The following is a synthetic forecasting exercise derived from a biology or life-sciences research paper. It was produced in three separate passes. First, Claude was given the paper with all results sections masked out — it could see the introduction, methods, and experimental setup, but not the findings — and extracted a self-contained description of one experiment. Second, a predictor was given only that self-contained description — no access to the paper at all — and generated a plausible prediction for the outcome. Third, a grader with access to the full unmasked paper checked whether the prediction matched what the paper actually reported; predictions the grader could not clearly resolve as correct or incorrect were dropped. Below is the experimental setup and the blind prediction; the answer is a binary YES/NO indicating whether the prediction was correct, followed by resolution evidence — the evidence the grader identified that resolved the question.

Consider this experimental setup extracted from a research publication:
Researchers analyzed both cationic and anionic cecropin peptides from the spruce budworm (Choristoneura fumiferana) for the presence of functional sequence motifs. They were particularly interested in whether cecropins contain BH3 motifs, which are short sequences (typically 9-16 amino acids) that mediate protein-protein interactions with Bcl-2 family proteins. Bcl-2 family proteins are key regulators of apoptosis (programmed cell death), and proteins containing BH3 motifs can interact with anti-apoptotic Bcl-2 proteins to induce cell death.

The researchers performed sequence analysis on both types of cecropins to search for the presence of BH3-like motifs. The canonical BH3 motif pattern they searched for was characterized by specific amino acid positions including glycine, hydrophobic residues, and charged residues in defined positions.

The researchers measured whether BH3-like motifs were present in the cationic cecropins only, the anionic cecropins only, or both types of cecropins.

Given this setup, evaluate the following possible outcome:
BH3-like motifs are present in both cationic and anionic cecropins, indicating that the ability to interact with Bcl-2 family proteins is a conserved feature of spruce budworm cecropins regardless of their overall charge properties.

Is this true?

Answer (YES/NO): YES